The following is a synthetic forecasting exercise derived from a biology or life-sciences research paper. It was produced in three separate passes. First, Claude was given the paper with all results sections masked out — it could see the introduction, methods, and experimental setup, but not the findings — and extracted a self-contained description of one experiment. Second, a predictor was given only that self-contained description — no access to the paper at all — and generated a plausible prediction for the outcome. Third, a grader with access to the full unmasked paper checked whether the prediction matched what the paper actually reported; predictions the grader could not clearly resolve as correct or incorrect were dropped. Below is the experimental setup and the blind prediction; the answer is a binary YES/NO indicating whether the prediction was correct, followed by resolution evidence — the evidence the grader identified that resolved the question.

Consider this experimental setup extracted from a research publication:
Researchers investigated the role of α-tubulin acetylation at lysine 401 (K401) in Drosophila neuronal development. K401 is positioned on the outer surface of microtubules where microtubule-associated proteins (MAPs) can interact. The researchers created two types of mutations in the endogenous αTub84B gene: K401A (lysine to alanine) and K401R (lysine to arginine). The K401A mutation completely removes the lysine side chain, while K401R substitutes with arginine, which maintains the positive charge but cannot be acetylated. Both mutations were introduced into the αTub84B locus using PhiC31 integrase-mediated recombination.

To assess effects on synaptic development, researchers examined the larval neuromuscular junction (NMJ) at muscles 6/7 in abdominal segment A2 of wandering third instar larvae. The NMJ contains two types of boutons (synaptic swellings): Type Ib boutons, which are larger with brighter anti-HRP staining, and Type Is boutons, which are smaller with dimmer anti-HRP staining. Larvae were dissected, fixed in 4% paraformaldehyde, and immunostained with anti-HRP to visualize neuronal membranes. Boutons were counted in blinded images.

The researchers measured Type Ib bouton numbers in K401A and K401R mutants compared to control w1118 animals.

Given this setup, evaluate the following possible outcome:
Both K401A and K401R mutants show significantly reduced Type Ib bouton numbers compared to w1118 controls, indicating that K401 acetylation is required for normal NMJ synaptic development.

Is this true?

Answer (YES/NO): NO